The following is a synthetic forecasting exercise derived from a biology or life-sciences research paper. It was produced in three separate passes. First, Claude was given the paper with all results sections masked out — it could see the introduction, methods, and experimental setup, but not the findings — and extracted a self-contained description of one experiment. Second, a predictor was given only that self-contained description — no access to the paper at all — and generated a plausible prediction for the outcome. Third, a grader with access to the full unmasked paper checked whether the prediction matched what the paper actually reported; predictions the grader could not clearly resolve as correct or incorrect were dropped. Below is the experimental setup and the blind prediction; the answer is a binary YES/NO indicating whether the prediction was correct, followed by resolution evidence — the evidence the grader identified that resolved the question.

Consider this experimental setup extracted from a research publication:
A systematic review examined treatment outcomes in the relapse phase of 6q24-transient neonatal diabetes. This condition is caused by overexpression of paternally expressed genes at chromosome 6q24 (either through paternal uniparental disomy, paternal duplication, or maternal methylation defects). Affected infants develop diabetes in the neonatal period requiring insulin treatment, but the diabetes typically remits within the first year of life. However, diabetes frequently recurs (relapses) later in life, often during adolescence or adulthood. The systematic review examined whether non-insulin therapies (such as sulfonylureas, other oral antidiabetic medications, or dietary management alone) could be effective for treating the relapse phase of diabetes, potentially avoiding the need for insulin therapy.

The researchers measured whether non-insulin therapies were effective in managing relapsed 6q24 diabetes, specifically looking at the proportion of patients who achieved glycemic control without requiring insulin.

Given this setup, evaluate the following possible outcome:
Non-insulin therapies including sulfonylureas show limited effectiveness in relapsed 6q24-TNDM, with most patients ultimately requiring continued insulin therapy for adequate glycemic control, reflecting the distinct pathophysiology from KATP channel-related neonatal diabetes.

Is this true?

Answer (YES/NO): NO